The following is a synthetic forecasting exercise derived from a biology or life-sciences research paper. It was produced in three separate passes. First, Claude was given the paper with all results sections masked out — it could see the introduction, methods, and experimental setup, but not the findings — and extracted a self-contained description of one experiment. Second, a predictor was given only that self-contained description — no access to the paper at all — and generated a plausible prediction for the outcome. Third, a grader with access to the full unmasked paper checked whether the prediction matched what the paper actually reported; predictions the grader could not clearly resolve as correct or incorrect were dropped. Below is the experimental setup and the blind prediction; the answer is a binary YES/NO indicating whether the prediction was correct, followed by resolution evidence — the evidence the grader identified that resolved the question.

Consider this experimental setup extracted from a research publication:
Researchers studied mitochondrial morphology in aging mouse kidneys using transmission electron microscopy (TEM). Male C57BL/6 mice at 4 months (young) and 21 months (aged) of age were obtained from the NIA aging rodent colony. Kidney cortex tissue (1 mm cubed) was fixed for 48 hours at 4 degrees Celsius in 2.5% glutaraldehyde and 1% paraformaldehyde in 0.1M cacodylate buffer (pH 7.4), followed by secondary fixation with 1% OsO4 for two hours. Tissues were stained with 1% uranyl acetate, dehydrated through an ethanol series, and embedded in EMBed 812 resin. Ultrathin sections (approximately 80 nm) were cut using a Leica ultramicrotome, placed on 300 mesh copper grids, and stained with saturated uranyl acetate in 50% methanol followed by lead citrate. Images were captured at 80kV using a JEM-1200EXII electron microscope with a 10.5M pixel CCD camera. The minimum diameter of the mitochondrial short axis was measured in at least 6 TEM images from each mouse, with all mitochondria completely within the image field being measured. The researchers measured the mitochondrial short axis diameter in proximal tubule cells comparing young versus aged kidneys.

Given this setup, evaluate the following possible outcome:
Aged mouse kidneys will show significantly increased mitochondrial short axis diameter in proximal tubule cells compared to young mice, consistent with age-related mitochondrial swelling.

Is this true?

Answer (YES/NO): NO